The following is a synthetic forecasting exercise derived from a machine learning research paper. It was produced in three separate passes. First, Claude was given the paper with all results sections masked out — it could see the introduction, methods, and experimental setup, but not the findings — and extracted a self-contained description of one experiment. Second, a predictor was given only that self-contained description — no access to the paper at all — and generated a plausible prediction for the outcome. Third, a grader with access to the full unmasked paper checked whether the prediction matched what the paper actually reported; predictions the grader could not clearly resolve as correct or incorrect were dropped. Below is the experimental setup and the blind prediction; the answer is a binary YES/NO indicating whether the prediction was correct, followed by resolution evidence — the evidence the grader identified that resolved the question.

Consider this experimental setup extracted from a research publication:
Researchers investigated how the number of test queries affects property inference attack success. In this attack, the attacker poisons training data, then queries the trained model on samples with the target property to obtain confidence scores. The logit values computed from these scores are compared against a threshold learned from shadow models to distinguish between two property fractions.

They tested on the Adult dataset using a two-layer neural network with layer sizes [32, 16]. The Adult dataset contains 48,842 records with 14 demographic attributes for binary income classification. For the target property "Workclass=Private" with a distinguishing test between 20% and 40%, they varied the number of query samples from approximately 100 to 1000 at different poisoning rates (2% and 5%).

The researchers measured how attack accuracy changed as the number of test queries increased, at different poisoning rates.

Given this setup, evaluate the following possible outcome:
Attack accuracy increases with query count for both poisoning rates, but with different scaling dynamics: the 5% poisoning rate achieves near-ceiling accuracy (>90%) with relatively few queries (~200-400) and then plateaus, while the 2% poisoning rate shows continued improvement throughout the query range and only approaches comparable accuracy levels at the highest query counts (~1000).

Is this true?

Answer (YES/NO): NO